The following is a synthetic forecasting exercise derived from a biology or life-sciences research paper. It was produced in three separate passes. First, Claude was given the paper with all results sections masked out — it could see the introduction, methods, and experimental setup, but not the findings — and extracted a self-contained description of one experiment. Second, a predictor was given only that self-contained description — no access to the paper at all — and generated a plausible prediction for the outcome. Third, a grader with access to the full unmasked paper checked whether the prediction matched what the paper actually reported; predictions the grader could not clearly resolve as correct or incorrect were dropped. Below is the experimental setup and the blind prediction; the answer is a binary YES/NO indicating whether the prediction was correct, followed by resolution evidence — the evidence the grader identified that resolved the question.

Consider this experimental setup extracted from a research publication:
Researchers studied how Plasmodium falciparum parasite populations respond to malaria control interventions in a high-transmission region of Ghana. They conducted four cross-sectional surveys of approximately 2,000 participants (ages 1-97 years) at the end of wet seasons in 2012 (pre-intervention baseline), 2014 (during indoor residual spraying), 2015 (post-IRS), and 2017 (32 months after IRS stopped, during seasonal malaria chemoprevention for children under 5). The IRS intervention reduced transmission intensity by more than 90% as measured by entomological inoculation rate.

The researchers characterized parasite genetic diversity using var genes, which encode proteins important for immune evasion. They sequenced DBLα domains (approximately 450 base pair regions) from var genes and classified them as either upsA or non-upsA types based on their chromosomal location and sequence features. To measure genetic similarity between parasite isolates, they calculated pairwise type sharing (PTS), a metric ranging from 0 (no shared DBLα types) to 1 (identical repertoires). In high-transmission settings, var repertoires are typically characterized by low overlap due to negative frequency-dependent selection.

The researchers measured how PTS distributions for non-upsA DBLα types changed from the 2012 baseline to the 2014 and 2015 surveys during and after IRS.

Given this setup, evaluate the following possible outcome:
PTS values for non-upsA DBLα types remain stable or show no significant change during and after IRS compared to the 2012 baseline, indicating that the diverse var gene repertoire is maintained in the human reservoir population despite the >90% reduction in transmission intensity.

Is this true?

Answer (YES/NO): NO